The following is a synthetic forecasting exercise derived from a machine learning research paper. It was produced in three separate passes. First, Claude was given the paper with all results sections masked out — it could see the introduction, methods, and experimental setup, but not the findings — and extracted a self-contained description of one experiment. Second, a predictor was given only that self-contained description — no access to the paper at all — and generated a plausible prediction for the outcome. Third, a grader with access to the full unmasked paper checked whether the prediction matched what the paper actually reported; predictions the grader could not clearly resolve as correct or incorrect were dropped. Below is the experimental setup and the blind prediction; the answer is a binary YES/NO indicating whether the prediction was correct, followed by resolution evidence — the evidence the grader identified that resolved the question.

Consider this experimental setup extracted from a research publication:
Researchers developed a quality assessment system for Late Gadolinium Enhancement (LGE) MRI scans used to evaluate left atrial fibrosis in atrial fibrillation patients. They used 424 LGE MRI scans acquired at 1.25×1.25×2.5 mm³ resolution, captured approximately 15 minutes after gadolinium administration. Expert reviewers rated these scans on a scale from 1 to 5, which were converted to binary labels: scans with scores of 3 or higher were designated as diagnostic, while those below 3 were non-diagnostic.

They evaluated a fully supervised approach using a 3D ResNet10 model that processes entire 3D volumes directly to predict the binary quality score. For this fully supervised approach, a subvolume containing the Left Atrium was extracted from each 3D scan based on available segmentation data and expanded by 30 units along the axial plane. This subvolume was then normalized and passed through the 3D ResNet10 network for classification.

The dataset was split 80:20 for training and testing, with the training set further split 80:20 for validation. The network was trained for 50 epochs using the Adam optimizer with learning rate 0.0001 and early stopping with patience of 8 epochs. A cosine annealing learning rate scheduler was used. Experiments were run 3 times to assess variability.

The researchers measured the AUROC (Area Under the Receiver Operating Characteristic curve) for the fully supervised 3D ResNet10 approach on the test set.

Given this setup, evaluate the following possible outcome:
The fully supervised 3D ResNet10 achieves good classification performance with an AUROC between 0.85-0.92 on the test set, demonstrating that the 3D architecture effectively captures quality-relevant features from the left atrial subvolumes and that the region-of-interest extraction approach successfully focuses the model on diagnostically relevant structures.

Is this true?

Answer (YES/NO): NO